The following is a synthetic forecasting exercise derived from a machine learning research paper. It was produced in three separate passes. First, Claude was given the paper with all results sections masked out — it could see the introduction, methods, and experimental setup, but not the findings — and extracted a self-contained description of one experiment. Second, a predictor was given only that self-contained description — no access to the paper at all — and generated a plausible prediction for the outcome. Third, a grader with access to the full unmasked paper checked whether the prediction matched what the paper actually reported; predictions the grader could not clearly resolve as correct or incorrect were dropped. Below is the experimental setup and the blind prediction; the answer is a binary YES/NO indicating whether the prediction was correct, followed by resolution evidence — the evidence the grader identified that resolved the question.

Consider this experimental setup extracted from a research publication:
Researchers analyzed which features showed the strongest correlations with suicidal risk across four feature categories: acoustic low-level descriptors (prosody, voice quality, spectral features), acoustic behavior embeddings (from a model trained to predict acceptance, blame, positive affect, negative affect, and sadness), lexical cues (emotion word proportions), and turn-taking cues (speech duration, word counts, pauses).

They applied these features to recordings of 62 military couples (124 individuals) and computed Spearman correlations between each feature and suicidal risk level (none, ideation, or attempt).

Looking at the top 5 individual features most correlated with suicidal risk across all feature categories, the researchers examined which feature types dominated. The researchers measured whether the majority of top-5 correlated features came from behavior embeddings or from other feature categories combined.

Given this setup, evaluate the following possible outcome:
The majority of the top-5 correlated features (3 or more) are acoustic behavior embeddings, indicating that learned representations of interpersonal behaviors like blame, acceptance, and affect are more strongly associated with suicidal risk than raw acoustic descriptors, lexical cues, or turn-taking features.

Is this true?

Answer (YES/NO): YES